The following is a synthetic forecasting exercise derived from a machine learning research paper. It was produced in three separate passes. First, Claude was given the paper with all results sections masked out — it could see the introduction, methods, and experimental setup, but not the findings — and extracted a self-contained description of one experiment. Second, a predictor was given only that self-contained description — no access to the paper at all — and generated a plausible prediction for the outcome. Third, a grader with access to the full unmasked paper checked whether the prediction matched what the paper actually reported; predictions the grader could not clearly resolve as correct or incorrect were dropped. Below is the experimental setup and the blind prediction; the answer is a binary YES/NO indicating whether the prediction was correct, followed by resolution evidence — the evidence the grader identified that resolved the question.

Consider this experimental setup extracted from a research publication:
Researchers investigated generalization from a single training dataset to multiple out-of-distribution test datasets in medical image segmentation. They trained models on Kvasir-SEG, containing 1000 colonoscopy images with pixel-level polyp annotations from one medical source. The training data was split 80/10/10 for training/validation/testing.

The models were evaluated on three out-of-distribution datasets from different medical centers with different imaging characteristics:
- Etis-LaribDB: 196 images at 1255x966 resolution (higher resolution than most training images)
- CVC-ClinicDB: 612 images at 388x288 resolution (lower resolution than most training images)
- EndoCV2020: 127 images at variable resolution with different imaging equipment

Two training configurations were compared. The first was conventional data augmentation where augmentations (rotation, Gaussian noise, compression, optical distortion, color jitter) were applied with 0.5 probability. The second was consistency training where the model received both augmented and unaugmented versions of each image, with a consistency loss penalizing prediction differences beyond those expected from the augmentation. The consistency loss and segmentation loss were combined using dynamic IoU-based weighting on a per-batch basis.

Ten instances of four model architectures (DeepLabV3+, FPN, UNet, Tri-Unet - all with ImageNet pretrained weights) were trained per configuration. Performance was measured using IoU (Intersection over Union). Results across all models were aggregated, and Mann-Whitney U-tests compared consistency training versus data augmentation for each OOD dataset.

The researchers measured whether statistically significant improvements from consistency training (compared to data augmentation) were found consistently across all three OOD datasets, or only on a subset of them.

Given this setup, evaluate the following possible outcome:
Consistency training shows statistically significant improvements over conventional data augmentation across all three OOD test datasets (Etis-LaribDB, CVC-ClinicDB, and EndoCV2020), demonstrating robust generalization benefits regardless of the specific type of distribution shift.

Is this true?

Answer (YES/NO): YES